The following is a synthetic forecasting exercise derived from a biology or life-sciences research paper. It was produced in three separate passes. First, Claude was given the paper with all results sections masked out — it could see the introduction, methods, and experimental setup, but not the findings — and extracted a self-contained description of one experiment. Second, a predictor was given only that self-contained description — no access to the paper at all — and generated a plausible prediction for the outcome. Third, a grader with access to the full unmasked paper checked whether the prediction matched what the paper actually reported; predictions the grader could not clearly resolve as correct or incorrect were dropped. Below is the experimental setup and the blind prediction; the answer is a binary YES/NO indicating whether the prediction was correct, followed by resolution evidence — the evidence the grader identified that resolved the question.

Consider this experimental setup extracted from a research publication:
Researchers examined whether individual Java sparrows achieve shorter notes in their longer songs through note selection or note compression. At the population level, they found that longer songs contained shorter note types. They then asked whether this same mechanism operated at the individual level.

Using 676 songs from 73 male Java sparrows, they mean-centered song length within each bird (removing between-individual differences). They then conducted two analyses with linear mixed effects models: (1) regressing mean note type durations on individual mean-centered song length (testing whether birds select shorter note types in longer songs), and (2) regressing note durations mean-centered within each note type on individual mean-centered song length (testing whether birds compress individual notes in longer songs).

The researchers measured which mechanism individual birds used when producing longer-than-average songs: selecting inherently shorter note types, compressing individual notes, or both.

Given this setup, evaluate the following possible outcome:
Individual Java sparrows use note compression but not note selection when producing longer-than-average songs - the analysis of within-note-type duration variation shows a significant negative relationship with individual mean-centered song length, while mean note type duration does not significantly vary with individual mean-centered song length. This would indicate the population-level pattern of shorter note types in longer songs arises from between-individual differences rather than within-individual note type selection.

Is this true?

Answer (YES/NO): NO